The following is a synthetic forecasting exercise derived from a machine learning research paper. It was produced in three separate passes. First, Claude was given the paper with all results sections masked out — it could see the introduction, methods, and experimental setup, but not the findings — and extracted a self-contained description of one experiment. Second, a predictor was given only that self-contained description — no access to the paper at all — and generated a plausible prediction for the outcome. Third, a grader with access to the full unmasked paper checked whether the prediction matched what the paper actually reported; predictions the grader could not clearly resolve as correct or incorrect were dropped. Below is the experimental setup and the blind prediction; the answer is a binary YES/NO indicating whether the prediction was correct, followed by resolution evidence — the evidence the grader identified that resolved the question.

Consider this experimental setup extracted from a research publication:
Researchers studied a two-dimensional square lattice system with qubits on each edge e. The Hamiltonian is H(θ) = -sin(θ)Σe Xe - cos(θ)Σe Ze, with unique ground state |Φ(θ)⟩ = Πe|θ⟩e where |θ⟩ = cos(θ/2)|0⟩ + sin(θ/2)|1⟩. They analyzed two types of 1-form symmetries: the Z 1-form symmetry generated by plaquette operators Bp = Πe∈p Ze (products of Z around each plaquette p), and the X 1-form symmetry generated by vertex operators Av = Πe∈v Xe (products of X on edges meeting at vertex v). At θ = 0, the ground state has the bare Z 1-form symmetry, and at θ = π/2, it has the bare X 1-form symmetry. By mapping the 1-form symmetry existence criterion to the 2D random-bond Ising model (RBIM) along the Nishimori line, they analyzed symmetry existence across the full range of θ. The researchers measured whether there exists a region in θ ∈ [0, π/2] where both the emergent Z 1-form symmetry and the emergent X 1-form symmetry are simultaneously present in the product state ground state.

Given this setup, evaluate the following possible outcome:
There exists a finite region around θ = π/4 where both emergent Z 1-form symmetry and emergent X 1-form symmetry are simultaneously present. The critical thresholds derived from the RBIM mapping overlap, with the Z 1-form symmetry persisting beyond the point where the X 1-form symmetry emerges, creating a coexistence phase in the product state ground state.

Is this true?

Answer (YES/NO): NO